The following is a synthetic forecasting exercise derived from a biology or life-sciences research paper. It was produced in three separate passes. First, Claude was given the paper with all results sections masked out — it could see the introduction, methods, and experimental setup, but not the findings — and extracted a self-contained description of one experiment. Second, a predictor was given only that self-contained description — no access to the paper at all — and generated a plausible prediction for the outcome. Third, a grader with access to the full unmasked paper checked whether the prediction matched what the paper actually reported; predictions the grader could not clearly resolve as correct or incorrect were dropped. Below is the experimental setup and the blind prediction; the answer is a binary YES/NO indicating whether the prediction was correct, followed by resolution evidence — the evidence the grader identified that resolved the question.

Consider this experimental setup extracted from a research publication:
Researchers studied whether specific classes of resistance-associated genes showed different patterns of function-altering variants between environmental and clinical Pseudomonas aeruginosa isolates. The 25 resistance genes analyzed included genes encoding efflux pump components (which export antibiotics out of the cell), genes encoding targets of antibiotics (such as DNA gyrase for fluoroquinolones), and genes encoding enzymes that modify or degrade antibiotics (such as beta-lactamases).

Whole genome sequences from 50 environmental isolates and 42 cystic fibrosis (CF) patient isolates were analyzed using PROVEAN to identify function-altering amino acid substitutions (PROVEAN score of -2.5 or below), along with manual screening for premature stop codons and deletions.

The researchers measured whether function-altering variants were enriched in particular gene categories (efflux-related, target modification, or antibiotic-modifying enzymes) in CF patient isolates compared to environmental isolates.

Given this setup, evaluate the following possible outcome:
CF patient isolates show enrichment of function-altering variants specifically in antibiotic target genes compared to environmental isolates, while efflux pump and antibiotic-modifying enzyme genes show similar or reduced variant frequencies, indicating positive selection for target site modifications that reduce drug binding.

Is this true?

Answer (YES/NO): NO